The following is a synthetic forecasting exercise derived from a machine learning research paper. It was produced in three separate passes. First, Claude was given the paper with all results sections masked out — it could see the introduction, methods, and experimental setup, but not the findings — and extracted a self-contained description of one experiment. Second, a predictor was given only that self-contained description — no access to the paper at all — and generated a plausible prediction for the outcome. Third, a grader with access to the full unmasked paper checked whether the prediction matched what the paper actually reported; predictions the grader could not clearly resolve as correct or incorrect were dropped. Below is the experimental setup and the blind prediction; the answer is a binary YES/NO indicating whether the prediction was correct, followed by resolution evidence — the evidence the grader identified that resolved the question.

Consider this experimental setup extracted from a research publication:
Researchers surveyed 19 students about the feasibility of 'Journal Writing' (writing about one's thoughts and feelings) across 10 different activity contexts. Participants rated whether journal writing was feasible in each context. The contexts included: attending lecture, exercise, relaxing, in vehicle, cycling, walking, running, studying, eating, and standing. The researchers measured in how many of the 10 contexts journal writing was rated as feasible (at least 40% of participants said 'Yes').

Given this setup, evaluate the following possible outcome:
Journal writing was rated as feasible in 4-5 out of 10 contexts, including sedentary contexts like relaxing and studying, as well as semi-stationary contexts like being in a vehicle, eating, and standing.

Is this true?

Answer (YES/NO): NO